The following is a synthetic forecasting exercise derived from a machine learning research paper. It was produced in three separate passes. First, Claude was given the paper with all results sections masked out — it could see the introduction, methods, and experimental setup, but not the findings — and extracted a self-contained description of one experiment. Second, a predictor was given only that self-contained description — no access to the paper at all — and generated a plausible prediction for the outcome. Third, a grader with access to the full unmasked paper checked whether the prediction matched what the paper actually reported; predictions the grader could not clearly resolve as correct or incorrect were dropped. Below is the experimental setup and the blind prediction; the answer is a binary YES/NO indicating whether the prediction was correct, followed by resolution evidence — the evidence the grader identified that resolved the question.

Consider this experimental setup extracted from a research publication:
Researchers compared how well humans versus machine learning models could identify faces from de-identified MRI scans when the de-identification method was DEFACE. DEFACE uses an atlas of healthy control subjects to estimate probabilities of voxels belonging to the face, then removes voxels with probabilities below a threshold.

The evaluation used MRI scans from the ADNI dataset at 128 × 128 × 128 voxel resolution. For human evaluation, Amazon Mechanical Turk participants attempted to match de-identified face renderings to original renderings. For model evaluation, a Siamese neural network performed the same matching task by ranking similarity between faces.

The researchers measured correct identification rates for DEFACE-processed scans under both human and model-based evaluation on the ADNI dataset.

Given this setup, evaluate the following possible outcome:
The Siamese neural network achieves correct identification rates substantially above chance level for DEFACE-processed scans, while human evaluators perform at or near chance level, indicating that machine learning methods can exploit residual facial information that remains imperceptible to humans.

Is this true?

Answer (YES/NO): NO